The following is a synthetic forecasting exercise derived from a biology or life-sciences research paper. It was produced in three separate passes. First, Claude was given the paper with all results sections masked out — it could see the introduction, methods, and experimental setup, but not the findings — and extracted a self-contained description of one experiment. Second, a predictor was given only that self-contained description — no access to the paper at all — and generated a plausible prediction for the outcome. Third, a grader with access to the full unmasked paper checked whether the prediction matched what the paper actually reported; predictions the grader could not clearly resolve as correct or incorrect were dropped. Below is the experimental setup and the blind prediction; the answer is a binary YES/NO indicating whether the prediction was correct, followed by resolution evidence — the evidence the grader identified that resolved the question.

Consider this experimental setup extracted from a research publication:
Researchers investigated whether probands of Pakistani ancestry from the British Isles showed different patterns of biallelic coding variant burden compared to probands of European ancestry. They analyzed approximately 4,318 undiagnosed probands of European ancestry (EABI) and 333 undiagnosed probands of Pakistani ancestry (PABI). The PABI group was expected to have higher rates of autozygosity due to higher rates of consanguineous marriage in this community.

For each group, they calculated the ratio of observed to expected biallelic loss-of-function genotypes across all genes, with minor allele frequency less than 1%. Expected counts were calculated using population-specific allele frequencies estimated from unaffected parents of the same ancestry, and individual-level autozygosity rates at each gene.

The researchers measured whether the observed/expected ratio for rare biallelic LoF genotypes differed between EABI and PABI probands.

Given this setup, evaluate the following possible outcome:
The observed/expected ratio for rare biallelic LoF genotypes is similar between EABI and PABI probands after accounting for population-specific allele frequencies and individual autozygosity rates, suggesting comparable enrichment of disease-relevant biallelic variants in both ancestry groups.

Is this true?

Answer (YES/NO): YES